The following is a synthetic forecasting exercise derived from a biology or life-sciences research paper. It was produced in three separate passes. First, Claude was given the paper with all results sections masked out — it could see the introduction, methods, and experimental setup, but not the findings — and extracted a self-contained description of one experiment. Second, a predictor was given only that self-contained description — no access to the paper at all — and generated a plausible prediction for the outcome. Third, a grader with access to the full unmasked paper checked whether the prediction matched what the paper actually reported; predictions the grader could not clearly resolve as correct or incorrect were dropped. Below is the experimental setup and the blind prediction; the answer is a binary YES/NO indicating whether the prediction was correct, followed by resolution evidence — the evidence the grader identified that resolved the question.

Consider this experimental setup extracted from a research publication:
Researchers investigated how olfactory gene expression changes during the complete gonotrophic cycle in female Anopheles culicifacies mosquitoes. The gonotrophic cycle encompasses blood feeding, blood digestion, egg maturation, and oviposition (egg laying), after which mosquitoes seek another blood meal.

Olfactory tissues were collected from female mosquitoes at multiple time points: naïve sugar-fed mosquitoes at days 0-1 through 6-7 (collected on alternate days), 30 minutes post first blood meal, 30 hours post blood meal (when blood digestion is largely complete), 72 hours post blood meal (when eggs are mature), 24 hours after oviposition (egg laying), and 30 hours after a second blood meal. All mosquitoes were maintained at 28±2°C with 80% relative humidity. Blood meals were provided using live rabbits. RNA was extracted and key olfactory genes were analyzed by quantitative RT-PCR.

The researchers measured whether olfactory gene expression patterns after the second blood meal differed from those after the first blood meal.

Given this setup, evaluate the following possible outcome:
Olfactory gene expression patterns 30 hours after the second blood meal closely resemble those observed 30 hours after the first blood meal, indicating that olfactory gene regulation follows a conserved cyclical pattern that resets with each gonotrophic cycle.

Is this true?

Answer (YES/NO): NO